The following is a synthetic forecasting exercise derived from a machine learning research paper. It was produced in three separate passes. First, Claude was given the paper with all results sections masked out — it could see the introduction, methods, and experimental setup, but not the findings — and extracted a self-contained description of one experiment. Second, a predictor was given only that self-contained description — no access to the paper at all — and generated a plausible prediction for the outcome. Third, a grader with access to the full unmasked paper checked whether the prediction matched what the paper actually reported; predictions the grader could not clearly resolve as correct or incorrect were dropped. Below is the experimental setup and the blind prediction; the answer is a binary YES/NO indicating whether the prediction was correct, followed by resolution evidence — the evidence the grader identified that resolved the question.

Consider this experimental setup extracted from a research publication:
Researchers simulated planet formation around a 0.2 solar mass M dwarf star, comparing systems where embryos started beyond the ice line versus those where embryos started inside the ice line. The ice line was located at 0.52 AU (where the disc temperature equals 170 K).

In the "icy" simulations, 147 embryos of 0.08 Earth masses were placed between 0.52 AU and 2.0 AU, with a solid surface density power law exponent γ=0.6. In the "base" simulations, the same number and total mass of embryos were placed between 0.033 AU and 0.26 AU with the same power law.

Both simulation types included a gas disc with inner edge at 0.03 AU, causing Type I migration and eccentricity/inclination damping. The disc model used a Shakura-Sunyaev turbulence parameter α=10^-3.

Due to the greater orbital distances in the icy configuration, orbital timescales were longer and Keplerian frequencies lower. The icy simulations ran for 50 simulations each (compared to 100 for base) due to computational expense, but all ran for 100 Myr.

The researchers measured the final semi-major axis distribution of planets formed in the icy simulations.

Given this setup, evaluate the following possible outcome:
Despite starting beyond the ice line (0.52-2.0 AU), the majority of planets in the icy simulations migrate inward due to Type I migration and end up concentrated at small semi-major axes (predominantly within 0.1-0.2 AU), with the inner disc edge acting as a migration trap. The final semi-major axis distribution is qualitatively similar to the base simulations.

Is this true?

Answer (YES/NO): NO